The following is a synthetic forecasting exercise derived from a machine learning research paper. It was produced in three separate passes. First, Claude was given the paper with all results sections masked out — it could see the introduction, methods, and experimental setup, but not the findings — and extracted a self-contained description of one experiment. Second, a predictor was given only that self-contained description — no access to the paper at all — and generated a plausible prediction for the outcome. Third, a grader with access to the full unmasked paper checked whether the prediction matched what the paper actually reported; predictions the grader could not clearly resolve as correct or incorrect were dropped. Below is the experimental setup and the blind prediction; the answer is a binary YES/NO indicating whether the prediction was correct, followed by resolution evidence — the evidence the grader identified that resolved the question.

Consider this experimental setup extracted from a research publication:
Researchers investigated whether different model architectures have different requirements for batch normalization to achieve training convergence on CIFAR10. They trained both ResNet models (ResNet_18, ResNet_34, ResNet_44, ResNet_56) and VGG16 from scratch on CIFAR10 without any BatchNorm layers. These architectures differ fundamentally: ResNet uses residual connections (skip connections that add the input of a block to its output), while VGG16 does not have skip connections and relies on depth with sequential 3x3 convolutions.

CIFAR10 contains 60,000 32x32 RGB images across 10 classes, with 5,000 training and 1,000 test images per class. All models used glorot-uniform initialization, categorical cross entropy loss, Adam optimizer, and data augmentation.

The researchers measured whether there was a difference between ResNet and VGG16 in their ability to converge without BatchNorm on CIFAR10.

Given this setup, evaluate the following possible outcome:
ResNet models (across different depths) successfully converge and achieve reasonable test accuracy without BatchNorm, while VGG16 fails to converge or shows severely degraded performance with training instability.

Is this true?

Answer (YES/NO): YES